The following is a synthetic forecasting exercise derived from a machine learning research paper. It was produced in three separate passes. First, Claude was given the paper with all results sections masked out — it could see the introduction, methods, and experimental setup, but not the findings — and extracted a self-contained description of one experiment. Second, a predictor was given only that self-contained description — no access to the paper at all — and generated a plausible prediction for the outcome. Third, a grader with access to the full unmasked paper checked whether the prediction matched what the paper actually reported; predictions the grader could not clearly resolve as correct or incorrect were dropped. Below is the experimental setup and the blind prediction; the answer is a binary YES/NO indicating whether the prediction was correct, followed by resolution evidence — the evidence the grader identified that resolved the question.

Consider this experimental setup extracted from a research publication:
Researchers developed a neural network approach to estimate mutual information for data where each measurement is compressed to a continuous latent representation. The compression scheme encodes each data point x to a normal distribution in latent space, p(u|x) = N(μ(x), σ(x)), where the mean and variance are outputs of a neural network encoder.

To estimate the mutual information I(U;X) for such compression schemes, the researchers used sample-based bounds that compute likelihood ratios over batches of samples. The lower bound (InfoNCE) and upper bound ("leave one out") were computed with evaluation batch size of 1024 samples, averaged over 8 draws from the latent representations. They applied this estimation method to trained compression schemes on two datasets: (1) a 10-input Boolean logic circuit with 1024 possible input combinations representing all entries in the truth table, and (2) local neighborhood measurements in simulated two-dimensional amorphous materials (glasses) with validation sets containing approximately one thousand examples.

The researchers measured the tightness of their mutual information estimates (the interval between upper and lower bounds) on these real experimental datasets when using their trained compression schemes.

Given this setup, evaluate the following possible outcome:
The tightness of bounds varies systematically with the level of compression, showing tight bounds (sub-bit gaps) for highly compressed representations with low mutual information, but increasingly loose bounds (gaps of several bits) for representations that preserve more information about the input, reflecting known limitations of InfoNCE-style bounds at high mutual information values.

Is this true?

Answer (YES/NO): NO